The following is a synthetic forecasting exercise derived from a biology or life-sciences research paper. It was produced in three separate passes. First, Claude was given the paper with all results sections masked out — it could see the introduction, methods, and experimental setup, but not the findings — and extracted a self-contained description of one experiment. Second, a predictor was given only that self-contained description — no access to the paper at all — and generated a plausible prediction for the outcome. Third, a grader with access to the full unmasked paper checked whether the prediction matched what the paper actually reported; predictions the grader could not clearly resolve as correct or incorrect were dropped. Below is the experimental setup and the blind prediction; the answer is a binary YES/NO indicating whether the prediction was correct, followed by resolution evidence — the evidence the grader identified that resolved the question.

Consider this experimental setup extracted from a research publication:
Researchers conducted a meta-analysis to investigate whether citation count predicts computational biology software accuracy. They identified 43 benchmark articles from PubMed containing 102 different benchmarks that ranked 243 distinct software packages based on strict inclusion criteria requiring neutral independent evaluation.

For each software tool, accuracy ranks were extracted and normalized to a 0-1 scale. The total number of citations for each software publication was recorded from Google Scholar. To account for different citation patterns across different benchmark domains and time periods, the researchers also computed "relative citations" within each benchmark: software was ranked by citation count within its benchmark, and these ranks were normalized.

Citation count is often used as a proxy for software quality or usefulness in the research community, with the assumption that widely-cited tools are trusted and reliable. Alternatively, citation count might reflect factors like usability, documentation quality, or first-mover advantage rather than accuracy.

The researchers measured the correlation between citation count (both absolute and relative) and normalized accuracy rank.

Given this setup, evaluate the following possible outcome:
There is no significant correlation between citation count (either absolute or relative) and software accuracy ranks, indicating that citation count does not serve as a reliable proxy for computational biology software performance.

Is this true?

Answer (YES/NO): YES